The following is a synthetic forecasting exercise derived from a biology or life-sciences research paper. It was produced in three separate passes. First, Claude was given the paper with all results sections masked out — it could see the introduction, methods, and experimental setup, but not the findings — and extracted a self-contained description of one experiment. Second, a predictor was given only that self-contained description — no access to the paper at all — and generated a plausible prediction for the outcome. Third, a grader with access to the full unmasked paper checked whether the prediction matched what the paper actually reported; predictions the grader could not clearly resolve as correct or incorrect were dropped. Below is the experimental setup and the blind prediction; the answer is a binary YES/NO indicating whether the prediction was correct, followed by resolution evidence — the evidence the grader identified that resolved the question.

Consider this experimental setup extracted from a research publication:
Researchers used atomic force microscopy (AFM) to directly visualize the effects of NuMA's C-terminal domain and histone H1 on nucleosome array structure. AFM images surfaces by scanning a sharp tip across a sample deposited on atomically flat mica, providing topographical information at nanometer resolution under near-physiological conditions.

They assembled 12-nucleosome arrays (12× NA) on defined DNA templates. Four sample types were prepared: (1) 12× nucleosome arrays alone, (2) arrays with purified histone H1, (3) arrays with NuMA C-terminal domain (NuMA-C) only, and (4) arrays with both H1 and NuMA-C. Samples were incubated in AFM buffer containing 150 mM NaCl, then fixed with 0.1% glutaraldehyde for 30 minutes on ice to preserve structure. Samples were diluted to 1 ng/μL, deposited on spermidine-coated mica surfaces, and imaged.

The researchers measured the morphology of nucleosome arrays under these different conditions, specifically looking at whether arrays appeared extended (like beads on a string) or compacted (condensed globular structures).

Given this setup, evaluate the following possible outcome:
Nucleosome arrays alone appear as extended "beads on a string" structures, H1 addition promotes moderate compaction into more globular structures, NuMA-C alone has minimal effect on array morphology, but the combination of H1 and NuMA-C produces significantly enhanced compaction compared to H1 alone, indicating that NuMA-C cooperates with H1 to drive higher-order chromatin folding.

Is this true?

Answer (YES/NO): YES